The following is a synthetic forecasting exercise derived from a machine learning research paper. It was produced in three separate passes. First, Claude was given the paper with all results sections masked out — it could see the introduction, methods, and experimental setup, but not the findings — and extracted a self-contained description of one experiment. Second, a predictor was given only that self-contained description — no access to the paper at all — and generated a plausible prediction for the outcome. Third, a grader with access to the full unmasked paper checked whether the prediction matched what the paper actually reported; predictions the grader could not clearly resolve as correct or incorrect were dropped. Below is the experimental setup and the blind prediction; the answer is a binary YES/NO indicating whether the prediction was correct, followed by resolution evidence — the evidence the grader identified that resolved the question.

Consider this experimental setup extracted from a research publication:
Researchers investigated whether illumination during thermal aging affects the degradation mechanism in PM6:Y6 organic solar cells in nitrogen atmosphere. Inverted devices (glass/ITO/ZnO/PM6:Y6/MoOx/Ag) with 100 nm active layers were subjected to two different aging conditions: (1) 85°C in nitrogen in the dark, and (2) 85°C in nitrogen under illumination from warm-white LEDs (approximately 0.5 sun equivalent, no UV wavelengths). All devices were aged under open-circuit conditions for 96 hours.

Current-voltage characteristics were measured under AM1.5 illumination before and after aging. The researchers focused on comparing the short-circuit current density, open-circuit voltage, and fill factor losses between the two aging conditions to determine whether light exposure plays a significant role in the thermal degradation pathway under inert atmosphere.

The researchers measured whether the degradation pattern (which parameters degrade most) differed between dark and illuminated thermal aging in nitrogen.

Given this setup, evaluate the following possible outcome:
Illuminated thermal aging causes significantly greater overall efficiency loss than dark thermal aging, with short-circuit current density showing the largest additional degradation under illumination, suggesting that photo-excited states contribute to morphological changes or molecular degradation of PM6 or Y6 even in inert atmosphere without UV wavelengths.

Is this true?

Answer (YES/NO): NO